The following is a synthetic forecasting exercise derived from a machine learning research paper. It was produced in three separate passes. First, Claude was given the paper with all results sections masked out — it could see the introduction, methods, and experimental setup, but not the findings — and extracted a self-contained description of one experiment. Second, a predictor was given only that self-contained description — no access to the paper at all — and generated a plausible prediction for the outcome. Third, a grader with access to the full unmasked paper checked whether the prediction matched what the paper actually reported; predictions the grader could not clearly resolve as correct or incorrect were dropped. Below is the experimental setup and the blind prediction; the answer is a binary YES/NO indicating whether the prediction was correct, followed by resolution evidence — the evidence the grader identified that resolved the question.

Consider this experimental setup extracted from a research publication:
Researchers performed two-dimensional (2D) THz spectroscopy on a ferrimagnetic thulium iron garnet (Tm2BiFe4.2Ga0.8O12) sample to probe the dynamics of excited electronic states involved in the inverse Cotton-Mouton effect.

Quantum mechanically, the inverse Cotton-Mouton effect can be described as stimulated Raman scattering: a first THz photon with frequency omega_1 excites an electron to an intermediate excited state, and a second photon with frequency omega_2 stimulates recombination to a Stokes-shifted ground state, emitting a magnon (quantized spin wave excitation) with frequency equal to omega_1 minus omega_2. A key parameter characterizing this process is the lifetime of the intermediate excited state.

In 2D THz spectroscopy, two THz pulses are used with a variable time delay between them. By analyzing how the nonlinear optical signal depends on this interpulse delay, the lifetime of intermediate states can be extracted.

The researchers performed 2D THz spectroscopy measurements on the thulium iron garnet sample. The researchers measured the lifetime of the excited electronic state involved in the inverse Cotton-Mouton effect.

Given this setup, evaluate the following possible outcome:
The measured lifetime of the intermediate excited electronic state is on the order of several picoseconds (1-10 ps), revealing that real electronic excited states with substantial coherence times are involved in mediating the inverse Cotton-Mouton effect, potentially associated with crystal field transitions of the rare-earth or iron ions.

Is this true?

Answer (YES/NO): NO